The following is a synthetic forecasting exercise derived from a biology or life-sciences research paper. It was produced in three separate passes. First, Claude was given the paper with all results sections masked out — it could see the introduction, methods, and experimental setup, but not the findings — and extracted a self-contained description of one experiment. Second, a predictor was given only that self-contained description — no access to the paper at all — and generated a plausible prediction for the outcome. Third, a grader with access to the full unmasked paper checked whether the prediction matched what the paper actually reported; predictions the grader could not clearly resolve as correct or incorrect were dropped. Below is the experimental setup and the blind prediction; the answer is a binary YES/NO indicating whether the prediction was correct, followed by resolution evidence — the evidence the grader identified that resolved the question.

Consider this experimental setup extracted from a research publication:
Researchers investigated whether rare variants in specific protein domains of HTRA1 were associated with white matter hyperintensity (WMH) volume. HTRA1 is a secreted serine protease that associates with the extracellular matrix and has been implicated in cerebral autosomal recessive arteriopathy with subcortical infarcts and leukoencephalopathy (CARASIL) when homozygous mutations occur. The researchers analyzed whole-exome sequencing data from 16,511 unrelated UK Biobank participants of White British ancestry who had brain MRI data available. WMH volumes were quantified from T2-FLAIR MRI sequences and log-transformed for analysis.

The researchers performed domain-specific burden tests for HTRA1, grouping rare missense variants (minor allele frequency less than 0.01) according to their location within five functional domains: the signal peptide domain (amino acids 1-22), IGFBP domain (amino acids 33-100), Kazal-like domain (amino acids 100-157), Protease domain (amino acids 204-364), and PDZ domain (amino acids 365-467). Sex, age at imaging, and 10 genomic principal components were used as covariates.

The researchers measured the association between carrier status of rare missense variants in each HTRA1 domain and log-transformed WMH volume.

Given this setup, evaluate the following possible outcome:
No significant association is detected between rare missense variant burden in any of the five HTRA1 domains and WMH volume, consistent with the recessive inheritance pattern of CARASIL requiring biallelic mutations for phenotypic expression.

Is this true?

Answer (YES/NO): NO